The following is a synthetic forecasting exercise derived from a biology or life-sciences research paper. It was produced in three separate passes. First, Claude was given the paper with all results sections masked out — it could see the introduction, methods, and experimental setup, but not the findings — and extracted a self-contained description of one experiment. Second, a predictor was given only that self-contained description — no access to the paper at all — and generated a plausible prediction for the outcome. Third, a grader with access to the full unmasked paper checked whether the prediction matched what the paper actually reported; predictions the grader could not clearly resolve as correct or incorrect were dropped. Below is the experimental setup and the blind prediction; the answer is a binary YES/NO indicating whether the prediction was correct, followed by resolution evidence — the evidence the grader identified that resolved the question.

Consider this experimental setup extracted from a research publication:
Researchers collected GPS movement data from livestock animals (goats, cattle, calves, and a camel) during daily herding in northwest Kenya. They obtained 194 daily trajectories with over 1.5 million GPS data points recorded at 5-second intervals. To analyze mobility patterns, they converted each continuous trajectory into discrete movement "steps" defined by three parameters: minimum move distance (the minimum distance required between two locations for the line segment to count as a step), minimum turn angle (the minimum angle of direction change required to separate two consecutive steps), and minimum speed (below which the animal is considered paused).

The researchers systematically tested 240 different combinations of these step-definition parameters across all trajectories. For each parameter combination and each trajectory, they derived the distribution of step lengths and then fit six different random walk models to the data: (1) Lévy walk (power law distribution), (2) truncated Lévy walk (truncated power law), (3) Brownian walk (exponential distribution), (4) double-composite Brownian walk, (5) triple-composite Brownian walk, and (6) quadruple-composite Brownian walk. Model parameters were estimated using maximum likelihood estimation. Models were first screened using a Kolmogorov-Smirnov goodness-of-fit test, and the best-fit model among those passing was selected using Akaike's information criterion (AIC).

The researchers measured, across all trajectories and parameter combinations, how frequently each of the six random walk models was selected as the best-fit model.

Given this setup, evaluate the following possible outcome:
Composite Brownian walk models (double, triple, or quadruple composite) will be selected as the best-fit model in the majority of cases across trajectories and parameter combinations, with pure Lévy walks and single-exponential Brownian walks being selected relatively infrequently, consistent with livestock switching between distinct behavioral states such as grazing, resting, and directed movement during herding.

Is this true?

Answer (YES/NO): YES